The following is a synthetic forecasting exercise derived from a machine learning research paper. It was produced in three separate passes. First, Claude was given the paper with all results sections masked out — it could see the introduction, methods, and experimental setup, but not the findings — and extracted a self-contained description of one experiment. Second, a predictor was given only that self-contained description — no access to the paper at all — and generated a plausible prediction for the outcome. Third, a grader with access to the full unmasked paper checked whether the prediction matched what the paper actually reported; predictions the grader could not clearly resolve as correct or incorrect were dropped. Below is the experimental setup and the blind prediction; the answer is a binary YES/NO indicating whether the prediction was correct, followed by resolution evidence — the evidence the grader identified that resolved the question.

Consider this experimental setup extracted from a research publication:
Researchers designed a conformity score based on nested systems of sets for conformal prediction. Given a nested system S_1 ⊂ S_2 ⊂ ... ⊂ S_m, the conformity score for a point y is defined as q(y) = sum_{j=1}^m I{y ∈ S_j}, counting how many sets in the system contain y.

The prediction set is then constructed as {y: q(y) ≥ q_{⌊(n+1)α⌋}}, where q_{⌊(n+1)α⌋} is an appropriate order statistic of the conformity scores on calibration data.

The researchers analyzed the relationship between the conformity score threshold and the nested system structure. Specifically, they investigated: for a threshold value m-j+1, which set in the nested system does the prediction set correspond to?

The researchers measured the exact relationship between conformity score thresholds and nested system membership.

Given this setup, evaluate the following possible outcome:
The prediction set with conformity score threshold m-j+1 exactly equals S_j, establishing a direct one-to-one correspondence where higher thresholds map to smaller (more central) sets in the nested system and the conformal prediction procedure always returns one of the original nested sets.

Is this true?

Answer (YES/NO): YES